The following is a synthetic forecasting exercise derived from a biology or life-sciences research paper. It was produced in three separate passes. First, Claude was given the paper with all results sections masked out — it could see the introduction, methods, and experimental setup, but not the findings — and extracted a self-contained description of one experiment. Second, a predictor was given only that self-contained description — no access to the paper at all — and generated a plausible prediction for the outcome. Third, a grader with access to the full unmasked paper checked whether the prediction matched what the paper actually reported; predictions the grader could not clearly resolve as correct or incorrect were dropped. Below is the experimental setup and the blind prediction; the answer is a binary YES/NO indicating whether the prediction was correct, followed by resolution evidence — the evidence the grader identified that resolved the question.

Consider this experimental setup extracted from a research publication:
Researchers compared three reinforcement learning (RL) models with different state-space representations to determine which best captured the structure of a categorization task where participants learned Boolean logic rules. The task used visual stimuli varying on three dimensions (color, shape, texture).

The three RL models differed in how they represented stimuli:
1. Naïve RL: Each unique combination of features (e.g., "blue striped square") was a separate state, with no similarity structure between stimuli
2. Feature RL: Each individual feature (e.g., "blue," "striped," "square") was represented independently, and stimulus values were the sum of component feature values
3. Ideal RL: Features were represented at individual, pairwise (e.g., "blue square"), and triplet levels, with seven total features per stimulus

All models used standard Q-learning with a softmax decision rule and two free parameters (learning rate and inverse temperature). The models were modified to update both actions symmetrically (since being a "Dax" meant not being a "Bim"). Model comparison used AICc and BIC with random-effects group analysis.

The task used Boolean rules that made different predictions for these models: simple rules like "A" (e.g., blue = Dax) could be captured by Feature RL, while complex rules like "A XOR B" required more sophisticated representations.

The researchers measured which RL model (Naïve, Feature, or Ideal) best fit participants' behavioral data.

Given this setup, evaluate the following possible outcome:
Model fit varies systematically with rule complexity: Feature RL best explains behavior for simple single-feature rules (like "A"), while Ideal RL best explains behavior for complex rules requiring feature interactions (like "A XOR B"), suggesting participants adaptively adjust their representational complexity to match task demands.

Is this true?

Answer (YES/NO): NO